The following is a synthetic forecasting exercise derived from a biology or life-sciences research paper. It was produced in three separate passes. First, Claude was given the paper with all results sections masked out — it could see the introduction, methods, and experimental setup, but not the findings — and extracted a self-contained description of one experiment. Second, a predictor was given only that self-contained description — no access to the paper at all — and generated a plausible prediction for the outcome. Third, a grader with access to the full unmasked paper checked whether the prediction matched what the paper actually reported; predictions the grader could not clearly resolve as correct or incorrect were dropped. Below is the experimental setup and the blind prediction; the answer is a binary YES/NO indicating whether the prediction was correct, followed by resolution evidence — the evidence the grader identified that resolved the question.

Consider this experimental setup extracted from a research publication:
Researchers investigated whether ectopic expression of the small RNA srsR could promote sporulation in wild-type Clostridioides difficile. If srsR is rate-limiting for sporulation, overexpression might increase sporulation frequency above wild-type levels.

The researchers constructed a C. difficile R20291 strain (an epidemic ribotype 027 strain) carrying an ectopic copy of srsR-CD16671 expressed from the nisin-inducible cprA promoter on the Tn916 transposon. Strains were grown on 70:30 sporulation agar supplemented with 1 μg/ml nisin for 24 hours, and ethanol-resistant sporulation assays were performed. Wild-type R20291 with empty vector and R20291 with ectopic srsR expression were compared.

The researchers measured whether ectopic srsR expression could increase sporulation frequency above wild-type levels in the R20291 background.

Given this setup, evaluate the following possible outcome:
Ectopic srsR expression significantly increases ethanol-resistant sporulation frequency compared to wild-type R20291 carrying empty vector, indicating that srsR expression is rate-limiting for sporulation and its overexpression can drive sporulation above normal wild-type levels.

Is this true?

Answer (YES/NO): YES